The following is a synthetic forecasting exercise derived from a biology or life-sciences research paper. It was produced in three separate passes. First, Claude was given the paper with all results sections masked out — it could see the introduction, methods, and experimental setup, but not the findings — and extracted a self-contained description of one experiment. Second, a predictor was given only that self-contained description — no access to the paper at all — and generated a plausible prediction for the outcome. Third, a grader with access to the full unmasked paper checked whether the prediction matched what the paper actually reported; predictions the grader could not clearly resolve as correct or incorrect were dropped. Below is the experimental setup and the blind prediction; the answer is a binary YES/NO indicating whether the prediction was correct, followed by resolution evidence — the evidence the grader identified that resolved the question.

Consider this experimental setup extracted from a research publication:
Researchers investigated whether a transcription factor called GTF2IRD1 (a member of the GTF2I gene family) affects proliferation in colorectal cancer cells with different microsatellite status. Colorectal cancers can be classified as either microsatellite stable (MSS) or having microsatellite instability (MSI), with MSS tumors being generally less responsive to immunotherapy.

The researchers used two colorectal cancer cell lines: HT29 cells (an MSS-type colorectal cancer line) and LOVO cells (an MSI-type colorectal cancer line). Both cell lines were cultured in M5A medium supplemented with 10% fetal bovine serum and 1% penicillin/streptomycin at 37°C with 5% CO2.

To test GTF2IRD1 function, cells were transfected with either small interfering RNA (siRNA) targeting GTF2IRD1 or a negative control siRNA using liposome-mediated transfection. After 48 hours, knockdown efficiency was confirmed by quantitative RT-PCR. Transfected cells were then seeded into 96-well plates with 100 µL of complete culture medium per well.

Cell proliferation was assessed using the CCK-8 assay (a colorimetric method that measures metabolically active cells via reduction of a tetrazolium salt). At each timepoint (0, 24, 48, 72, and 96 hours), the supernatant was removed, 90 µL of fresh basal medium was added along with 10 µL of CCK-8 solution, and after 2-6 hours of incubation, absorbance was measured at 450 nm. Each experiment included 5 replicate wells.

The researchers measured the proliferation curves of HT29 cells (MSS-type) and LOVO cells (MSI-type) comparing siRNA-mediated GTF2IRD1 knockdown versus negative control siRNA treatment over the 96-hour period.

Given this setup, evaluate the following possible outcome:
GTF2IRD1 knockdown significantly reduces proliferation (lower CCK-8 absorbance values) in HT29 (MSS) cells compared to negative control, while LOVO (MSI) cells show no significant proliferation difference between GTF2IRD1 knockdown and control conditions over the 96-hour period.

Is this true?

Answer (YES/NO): YES